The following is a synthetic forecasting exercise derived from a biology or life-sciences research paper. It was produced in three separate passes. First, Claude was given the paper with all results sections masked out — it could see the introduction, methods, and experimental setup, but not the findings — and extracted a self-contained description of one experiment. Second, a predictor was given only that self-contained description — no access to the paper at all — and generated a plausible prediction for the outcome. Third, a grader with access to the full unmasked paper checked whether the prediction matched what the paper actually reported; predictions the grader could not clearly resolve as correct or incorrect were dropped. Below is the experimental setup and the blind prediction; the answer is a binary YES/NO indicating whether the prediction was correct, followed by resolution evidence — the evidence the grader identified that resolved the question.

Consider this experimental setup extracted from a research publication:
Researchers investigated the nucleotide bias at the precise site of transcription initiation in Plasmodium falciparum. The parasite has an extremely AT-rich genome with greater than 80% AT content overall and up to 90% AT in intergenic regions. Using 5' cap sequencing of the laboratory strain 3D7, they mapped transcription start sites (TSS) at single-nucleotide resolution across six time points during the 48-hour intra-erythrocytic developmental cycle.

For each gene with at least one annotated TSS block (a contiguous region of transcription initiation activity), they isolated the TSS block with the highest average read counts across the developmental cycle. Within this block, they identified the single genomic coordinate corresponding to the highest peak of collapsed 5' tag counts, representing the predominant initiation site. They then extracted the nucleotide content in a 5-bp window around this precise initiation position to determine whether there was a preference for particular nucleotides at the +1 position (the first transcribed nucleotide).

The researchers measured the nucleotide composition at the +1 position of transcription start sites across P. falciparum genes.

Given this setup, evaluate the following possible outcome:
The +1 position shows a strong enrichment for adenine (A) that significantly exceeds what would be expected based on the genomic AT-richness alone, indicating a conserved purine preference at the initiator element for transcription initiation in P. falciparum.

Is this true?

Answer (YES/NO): YES